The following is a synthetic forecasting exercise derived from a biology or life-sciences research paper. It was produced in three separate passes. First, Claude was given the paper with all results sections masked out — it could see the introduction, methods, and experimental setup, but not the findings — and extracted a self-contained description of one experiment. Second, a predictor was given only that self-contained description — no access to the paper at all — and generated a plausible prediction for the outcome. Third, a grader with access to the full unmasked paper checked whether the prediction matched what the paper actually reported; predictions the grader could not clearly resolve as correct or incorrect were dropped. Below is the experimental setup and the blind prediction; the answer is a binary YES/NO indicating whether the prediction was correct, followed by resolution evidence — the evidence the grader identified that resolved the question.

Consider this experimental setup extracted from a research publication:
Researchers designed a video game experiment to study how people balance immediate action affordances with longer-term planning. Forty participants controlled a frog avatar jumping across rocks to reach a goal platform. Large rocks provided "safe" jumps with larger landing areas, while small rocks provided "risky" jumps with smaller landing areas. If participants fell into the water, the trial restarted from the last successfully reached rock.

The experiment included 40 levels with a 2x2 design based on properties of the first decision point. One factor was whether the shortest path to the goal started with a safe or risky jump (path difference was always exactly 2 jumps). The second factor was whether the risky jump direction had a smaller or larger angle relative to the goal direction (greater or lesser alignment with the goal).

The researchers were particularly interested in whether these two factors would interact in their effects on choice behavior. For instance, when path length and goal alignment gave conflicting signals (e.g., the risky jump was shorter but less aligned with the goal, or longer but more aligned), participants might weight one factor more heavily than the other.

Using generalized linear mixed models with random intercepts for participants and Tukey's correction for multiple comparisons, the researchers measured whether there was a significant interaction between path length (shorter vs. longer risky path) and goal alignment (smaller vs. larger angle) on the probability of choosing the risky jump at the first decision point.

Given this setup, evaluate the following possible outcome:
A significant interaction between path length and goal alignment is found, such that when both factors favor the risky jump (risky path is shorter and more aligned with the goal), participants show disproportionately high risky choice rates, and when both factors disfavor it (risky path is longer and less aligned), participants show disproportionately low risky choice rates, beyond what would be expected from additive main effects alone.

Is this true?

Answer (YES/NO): YES